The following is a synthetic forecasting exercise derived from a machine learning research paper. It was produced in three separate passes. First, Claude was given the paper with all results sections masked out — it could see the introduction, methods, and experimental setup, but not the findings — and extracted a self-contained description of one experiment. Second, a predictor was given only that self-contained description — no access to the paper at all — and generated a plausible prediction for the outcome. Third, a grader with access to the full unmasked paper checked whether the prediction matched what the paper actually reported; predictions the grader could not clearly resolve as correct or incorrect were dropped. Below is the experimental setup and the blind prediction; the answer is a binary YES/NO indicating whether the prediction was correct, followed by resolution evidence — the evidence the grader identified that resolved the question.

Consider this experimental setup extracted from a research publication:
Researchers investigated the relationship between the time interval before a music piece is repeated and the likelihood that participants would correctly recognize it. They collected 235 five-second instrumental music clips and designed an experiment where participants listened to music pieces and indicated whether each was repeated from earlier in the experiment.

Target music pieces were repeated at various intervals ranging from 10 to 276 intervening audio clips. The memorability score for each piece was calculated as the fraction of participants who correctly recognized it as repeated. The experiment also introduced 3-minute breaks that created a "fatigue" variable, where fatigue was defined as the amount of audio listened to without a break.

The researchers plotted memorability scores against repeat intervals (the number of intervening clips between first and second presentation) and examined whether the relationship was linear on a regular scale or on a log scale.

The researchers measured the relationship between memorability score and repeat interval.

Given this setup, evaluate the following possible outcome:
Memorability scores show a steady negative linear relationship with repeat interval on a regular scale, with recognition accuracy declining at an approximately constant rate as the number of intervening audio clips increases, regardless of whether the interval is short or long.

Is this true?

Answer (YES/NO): NO